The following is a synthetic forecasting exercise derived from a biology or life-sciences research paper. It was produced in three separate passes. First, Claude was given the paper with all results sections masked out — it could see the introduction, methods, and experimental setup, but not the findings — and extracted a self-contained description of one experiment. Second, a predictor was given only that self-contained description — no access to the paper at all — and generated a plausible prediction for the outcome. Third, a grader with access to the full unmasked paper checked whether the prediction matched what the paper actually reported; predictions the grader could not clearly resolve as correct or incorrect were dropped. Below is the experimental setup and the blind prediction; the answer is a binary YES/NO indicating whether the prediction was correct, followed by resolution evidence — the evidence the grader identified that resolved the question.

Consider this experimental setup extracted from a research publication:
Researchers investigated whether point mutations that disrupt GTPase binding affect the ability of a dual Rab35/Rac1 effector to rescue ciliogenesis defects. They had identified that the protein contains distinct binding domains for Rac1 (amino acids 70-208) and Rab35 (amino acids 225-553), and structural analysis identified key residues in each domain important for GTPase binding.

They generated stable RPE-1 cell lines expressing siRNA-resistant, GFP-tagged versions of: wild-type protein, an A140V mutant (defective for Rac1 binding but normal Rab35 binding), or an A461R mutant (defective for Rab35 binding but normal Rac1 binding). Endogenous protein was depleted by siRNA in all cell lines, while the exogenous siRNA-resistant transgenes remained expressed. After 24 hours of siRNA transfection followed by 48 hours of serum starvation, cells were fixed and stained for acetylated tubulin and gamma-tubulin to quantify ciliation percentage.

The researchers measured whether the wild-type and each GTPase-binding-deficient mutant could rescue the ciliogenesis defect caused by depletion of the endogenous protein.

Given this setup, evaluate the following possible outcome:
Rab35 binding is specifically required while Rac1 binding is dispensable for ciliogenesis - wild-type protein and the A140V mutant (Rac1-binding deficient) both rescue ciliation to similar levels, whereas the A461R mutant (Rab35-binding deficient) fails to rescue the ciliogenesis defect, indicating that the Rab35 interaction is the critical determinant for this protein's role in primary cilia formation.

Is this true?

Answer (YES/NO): NO